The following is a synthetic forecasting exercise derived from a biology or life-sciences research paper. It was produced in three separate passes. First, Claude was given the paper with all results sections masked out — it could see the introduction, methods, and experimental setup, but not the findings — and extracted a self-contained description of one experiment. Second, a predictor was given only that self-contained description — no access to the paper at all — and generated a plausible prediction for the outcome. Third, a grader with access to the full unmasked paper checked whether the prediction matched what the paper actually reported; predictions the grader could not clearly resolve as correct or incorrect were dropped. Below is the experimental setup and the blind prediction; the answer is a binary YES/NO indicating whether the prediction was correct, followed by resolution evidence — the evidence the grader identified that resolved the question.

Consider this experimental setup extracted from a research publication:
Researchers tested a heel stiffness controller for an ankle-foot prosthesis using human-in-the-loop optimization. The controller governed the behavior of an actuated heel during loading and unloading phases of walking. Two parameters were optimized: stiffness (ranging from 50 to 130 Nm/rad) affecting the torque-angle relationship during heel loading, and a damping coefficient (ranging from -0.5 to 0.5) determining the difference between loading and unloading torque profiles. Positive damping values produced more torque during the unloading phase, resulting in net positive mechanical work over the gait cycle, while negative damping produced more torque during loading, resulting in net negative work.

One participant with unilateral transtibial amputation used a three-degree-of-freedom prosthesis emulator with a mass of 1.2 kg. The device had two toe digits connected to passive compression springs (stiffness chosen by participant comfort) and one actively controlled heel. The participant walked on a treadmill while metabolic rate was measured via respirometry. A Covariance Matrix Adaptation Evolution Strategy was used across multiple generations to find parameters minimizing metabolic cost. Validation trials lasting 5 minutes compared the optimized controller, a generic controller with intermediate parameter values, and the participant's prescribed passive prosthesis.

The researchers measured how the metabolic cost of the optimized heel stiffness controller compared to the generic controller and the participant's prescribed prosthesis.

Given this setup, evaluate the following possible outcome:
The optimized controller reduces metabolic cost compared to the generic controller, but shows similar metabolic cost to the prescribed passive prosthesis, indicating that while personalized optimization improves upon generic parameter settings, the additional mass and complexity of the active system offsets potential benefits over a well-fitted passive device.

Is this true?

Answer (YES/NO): NO